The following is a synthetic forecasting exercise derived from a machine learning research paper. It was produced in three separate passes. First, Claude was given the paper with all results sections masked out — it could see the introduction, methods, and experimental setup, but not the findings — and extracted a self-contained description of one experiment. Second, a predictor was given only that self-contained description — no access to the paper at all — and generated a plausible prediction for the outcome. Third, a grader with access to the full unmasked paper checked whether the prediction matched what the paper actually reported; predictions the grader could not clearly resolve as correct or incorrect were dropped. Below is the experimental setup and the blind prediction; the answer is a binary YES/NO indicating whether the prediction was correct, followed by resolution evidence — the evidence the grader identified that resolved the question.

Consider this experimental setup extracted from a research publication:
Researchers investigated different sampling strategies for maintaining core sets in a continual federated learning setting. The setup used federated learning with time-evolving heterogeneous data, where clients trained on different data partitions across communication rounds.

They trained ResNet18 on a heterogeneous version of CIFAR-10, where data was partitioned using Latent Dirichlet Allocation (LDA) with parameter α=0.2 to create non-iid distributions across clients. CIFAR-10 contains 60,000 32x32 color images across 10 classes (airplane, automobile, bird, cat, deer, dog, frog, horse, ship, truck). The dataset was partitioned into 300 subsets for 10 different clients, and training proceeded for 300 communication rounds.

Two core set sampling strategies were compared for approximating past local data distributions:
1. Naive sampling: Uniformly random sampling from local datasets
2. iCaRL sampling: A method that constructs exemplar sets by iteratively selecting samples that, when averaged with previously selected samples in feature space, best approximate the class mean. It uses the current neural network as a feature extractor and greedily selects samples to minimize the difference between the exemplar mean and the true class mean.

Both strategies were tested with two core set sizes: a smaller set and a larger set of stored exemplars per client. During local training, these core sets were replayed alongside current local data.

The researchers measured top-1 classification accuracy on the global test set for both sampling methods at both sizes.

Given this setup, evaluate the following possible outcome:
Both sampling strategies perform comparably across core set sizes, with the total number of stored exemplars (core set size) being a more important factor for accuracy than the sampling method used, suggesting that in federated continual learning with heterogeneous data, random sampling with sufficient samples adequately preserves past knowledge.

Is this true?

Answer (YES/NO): NO